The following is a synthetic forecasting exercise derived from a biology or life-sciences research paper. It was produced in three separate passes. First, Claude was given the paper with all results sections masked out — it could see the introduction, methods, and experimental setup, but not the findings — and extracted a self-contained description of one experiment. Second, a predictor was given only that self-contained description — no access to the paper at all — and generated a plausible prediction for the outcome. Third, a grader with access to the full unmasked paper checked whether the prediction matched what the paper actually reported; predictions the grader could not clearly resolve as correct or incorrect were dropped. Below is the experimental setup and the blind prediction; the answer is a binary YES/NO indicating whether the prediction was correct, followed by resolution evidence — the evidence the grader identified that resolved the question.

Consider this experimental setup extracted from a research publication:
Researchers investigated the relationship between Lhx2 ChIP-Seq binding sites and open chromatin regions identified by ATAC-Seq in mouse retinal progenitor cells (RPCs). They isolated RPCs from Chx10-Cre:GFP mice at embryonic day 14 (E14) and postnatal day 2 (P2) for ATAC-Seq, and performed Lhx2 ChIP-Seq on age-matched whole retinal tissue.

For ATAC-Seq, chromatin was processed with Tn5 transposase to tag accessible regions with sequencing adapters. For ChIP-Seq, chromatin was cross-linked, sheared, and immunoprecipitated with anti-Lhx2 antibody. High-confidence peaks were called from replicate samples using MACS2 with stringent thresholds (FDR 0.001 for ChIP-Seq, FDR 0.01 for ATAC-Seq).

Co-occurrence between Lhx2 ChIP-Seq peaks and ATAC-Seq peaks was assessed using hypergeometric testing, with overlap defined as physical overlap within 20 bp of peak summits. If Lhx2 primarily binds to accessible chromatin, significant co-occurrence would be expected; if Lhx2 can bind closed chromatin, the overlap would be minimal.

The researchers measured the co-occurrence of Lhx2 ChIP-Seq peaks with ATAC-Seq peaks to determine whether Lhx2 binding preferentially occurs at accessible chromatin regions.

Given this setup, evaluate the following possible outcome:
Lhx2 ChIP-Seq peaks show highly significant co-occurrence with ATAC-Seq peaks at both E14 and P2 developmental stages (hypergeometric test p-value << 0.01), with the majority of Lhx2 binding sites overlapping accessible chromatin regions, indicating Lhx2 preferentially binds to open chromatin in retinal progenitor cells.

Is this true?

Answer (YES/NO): YES